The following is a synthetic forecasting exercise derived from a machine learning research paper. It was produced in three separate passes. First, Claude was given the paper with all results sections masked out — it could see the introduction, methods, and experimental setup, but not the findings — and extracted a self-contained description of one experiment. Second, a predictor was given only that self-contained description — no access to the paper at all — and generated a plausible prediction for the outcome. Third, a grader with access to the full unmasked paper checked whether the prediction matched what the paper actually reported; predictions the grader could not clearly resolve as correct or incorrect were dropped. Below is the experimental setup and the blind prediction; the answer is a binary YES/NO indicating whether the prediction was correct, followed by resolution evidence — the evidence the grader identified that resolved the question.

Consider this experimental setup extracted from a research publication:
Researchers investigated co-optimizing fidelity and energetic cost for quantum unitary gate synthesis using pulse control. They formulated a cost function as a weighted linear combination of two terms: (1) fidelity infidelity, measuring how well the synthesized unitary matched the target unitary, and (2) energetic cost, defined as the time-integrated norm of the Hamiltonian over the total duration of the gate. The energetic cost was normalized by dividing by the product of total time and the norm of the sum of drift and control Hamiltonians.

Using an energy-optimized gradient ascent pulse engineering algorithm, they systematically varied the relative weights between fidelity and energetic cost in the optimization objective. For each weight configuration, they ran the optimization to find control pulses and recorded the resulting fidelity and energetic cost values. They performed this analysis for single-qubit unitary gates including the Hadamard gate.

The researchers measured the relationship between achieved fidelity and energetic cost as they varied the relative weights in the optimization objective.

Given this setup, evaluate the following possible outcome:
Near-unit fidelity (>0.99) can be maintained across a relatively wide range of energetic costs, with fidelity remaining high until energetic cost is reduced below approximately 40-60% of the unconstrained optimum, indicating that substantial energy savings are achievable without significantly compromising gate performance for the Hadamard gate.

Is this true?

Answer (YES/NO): NO